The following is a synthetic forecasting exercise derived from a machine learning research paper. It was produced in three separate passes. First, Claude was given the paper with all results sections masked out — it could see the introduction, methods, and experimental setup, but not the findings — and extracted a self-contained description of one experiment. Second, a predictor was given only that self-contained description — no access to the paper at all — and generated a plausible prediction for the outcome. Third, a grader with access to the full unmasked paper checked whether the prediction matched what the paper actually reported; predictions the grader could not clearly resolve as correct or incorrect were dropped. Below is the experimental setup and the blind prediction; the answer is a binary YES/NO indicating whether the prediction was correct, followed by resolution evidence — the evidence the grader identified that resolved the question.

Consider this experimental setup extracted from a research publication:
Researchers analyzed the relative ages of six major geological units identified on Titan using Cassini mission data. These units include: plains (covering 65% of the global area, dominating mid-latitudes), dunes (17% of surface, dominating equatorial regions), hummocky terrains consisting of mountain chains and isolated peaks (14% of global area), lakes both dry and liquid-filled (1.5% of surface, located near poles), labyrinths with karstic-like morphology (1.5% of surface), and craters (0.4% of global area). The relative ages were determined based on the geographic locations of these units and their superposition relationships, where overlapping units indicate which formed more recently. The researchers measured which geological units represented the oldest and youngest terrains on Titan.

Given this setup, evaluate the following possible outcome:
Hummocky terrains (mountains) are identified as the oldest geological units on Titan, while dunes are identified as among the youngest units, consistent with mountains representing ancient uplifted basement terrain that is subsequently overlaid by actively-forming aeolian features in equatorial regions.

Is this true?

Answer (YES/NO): YES